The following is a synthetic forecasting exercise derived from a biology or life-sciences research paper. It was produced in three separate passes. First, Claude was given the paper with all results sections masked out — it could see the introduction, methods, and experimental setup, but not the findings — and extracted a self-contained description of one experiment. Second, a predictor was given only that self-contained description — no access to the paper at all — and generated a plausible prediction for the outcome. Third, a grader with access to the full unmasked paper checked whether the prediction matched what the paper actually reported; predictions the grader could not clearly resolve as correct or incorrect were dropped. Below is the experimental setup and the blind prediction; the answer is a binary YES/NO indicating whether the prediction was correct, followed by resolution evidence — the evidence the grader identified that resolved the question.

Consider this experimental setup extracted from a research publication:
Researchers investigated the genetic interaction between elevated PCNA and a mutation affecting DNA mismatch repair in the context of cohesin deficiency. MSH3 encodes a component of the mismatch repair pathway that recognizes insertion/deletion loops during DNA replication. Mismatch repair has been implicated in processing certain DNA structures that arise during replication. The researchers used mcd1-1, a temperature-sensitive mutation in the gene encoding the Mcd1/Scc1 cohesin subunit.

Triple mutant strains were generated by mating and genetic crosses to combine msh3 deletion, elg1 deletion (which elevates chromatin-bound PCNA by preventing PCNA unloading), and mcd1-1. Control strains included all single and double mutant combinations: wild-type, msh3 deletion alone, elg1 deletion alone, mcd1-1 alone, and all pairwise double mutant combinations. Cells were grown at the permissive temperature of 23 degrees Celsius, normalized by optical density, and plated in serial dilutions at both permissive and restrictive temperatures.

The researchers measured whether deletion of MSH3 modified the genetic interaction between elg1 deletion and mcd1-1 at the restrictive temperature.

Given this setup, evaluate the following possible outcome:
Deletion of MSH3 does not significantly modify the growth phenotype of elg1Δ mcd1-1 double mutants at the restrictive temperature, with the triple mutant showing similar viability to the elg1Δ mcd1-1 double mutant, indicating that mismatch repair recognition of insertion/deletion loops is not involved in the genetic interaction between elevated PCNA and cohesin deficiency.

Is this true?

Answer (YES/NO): YES